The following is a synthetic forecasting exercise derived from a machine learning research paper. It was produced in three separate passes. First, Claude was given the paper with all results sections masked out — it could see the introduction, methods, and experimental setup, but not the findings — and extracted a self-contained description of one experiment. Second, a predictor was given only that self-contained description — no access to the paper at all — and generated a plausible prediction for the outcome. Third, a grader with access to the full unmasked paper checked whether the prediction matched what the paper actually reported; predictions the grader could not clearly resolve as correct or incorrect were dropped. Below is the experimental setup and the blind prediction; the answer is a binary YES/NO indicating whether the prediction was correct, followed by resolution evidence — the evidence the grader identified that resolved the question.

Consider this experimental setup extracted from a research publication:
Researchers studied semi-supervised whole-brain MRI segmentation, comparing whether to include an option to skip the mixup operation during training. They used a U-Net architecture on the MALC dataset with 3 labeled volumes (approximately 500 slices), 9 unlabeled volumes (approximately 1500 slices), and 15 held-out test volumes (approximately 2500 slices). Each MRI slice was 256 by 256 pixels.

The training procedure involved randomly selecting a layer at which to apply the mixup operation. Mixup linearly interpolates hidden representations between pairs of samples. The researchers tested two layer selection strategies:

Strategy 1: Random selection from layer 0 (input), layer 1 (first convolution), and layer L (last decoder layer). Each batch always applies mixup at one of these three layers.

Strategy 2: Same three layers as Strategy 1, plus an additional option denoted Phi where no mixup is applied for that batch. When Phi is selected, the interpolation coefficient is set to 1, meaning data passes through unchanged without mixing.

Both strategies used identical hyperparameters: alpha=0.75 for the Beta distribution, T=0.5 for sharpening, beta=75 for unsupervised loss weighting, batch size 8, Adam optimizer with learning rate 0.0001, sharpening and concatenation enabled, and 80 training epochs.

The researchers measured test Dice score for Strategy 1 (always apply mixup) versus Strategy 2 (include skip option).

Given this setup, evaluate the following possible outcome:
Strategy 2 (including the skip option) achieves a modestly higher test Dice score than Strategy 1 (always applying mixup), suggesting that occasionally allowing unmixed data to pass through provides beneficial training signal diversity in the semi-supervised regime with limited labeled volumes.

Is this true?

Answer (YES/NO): NO